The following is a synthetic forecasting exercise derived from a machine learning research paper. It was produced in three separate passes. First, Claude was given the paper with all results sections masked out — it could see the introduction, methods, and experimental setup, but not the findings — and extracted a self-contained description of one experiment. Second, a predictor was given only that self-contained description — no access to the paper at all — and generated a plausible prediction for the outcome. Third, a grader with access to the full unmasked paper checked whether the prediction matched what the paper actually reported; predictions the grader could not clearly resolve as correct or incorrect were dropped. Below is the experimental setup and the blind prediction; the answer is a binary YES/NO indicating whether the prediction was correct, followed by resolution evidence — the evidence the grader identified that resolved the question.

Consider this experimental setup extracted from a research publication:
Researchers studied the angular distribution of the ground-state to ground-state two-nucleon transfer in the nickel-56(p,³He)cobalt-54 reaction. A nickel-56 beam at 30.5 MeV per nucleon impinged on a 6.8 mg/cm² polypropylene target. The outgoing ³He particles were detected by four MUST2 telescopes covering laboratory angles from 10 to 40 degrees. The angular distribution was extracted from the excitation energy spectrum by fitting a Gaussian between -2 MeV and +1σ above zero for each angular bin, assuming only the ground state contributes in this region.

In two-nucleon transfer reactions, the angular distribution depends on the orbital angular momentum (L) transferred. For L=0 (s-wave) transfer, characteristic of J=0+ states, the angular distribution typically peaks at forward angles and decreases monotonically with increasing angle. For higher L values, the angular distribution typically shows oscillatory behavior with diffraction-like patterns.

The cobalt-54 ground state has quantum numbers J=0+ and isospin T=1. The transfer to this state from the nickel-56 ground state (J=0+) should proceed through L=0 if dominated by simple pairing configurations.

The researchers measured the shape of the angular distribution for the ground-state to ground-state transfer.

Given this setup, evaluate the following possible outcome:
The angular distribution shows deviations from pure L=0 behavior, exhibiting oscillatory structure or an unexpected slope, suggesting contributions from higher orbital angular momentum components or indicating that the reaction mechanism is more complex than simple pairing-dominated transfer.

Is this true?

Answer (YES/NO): NO